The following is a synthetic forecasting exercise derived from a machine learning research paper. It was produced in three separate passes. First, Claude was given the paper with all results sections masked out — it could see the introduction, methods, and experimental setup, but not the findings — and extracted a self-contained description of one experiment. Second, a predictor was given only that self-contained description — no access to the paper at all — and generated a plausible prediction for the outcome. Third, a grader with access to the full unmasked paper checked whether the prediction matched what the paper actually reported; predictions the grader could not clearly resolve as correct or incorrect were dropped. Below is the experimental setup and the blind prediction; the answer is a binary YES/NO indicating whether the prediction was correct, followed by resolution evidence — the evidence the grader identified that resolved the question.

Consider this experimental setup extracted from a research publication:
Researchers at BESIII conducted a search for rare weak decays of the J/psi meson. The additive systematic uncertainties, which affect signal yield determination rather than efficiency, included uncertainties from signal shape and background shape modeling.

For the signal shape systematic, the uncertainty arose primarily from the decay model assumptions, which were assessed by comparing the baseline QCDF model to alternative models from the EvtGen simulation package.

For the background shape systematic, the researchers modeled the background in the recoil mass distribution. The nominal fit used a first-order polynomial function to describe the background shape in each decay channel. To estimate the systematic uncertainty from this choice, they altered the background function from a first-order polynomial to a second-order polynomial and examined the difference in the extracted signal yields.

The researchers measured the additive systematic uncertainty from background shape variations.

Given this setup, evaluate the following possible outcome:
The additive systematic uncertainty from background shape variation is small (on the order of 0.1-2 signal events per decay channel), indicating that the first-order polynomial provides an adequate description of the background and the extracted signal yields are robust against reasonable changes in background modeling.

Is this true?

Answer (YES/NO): YES